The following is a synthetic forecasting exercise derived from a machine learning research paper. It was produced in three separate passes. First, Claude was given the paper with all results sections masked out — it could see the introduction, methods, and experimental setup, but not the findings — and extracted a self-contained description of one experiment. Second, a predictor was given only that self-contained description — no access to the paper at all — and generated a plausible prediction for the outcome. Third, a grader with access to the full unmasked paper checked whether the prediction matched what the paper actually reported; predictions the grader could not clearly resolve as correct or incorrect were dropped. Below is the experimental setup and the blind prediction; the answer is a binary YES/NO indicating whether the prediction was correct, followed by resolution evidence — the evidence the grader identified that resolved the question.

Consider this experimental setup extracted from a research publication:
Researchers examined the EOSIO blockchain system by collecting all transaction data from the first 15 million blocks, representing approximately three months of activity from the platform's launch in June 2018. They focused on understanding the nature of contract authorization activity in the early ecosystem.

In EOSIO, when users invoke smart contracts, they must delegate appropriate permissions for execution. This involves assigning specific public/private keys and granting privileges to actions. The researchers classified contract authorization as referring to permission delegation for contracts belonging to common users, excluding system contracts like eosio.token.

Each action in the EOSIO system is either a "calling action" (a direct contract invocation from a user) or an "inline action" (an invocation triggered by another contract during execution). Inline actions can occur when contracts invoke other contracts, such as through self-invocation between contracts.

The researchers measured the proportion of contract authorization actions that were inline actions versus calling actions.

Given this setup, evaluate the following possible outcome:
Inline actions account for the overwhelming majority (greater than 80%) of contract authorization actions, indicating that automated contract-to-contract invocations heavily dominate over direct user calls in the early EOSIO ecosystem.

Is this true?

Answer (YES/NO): NO